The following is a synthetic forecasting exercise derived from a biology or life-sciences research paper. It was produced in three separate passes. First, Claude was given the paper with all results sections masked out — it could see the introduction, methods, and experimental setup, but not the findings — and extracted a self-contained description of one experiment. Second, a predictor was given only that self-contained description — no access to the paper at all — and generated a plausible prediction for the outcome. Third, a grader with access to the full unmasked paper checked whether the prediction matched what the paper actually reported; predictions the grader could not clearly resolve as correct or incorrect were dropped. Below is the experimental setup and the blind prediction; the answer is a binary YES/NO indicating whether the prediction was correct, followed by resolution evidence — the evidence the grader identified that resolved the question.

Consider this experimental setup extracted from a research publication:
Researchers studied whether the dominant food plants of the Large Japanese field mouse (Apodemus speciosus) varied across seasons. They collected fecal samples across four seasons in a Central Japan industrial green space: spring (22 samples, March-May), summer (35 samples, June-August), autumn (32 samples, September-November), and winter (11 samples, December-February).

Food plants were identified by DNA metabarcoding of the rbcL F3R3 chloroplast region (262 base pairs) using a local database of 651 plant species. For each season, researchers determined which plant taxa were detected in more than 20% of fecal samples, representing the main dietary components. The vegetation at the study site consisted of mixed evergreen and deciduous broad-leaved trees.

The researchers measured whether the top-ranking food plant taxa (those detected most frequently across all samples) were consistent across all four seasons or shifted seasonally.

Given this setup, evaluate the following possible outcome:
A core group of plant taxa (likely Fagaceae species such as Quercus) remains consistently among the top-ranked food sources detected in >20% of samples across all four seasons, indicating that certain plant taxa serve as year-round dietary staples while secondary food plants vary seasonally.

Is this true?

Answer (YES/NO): NO